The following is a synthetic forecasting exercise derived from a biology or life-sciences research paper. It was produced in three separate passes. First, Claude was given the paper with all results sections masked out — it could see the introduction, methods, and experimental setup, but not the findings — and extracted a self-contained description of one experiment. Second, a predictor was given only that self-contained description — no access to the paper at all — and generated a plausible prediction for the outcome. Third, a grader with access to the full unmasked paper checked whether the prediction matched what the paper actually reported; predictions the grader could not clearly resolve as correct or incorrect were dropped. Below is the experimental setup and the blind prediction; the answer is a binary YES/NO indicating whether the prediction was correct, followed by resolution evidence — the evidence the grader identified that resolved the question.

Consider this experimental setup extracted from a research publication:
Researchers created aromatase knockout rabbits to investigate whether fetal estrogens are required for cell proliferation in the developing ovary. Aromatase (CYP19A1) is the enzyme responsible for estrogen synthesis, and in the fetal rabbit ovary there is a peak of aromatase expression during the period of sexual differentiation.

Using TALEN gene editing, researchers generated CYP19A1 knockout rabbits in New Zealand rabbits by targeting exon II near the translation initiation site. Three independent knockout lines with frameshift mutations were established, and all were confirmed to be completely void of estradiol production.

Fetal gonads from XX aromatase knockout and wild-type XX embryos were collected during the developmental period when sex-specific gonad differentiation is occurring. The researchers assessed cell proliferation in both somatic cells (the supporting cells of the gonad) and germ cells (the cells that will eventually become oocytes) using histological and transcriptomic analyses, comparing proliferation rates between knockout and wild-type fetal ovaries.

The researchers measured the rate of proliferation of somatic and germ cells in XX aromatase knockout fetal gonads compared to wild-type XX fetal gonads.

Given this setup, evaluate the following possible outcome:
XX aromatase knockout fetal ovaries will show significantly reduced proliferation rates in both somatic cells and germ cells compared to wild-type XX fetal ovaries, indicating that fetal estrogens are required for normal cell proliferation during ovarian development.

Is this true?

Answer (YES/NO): YES